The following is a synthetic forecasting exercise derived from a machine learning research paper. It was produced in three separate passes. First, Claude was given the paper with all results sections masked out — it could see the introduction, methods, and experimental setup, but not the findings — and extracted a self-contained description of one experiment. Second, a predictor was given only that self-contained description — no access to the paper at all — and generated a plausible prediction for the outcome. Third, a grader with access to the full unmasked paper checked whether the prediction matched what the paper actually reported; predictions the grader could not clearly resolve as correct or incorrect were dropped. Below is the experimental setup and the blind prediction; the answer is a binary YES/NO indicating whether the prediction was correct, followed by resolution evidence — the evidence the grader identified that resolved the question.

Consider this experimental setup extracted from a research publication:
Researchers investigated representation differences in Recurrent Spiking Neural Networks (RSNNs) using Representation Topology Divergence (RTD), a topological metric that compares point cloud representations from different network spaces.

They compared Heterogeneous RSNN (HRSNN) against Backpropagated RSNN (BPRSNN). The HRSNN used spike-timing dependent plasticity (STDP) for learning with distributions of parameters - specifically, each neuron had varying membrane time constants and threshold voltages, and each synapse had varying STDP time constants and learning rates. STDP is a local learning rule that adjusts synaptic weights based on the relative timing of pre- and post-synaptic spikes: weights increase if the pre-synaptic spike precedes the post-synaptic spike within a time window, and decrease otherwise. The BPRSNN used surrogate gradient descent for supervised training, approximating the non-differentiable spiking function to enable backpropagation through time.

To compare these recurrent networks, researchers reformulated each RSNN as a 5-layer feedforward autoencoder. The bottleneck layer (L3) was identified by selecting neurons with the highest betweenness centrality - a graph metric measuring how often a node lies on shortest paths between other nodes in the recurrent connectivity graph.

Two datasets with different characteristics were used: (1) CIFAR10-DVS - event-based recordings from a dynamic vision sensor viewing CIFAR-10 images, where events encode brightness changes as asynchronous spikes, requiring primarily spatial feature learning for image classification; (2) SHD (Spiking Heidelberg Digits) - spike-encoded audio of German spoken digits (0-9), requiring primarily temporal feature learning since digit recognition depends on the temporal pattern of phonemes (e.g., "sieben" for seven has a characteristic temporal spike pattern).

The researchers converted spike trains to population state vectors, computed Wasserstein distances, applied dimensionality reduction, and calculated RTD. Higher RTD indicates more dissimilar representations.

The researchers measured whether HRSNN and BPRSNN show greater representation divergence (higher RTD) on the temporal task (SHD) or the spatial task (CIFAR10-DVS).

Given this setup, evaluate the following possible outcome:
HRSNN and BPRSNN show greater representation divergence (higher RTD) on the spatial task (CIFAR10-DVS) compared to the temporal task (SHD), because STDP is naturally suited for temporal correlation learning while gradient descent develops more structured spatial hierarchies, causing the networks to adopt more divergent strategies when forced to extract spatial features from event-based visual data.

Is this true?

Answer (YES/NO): NO